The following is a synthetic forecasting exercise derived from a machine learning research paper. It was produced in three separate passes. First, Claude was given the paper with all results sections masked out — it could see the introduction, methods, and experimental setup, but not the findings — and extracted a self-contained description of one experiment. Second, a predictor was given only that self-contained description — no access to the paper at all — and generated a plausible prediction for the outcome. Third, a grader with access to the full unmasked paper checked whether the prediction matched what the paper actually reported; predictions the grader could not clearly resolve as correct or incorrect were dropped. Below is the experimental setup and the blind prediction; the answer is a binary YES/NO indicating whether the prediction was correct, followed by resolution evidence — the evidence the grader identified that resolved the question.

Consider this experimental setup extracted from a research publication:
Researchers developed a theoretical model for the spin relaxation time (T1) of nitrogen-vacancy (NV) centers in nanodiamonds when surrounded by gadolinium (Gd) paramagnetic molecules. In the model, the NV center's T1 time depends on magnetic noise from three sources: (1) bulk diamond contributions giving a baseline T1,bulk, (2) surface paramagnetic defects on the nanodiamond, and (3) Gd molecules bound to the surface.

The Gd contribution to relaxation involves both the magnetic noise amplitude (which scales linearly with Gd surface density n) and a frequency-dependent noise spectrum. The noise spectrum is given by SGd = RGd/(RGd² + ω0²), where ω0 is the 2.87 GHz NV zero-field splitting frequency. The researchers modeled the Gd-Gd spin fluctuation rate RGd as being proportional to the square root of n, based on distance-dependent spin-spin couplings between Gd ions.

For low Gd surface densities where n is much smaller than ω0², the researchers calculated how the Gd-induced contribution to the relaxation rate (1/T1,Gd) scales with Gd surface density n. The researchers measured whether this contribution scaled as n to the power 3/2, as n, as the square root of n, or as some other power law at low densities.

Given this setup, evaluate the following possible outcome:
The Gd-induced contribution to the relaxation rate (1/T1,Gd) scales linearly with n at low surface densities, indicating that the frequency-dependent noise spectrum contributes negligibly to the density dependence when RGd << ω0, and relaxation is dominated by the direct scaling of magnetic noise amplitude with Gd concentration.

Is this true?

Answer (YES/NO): NO